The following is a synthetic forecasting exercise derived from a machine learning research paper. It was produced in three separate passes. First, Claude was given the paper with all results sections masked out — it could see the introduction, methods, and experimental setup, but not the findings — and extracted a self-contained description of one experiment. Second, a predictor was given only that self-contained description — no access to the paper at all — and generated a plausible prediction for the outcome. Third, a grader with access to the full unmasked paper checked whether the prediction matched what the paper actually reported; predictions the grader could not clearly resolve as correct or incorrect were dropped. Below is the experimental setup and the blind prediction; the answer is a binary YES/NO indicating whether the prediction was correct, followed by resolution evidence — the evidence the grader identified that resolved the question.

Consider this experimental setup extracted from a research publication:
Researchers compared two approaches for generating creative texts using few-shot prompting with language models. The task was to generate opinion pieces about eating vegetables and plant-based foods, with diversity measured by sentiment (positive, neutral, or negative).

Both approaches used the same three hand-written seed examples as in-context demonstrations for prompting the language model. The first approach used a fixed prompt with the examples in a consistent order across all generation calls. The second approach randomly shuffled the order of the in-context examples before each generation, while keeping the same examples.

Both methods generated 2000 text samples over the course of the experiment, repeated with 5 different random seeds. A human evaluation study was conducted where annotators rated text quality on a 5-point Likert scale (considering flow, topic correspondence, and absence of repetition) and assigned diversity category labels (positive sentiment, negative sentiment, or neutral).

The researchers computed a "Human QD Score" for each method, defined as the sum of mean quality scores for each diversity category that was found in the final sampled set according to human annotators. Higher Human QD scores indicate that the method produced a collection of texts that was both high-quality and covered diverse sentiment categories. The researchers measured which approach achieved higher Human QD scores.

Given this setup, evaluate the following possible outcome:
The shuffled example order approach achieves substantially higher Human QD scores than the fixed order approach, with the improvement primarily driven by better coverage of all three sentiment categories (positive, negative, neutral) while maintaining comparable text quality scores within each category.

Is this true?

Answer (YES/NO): NO